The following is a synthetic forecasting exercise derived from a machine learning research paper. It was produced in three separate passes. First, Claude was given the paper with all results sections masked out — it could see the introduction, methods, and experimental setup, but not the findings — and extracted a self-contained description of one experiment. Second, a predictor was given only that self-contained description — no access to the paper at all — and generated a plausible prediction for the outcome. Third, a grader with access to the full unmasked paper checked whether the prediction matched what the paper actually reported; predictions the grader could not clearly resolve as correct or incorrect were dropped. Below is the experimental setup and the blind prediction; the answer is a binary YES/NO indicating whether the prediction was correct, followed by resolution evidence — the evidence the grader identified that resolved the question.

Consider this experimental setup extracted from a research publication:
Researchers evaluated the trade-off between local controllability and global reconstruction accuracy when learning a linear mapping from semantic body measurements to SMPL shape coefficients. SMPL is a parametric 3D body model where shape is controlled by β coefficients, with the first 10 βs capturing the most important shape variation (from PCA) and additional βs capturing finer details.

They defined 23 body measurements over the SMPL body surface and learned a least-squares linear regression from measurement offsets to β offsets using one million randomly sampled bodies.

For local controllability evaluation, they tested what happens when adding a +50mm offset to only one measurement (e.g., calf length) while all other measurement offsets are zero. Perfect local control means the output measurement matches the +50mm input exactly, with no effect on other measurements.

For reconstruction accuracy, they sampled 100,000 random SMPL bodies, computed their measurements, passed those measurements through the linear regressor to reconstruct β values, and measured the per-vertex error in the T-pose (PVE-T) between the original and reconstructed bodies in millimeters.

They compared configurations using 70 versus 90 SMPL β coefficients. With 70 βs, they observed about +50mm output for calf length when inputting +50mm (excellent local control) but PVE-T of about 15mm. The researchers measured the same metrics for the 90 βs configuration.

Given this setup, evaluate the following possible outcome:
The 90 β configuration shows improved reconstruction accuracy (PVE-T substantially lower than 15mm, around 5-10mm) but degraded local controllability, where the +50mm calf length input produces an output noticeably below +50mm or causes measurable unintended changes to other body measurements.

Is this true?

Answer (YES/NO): NO